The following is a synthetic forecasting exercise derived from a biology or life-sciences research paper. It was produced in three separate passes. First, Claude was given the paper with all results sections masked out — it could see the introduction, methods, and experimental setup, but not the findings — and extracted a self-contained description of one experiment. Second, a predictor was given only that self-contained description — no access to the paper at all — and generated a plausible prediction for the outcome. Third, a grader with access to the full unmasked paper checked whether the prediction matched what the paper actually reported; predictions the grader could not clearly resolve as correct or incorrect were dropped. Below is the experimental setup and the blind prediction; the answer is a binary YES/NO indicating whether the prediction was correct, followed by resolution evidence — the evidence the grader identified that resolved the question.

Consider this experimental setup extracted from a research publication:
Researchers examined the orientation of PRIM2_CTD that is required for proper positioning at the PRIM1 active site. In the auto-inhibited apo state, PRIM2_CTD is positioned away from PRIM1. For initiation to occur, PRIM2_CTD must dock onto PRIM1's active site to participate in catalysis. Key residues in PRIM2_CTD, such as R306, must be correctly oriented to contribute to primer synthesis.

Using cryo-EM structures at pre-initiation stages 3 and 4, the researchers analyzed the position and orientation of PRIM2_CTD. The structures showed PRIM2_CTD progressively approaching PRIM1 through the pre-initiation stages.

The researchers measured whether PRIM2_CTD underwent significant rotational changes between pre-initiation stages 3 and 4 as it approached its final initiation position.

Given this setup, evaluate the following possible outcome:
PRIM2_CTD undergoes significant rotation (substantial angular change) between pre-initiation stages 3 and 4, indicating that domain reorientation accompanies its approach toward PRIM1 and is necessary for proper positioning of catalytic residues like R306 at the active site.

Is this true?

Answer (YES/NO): YES